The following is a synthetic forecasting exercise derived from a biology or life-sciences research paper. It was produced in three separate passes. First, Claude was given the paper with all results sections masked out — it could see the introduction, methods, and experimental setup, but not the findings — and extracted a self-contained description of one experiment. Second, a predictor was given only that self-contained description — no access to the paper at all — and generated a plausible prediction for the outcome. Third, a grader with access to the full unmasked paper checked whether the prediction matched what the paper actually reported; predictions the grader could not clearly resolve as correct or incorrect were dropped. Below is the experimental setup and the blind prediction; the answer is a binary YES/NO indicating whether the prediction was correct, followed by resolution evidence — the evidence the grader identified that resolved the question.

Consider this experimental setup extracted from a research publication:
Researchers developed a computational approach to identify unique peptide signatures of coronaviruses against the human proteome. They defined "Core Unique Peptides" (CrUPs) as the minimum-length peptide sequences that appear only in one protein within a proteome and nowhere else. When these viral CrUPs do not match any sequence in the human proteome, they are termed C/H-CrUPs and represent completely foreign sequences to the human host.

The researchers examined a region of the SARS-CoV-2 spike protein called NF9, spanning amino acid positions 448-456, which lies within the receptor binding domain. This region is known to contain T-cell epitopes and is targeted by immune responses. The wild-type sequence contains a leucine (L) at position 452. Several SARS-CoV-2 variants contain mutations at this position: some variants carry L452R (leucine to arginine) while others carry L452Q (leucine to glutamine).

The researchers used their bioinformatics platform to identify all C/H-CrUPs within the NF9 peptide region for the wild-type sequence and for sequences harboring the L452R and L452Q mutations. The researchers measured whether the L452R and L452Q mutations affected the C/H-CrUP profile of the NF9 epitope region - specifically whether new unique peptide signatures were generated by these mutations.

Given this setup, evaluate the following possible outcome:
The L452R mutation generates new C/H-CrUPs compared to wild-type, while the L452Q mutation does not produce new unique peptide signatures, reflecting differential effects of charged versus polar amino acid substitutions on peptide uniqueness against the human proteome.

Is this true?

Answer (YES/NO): NO